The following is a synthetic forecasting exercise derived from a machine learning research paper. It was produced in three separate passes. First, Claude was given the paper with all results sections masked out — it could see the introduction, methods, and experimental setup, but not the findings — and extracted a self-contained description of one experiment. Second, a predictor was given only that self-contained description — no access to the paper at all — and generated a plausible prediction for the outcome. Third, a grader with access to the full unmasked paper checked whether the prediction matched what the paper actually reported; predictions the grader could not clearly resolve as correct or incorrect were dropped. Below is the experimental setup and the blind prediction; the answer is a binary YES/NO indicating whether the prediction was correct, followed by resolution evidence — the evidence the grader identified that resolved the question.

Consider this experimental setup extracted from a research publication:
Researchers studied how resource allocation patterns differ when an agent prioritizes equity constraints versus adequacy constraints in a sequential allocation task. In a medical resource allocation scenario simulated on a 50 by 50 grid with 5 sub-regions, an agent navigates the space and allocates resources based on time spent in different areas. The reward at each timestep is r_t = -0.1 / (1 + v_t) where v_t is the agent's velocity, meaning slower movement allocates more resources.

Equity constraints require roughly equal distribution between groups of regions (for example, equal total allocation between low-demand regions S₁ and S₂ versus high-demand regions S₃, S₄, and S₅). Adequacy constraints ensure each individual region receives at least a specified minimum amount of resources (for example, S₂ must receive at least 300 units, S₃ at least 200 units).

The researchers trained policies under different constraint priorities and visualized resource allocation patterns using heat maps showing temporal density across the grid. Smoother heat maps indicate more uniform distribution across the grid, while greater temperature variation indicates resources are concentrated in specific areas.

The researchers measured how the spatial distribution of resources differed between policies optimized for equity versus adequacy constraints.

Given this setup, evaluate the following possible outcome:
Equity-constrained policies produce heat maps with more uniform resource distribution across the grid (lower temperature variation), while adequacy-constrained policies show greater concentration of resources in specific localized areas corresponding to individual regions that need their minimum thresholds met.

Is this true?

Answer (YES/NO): NO